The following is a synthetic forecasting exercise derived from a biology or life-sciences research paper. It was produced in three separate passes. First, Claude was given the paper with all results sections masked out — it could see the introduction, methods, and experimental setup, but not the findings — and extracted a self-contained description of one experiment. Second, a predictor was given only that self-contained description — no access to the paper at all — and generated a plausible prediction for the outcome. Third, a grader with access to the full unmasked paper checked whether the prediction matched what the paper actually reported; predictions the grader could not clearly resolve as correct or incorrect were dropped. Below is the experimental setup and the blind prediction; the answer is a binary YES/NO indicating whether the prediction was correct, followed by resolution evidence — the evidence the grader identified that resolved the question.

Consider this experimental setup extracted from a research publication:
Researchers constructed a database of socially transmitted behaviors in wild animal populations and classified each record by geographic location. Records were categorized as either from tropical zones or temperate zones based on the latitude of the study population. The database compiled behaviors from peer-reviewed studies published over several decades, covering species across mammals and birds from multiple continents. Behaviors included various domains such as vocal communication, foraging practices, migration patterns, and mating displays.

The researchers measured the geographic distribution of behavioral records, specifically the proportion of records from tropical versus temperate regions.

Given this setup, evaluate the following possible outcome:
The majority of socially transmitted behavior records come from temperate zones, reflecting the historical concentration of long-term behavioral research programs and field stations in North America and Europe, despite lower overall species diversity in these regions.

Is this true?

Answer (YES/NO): NO